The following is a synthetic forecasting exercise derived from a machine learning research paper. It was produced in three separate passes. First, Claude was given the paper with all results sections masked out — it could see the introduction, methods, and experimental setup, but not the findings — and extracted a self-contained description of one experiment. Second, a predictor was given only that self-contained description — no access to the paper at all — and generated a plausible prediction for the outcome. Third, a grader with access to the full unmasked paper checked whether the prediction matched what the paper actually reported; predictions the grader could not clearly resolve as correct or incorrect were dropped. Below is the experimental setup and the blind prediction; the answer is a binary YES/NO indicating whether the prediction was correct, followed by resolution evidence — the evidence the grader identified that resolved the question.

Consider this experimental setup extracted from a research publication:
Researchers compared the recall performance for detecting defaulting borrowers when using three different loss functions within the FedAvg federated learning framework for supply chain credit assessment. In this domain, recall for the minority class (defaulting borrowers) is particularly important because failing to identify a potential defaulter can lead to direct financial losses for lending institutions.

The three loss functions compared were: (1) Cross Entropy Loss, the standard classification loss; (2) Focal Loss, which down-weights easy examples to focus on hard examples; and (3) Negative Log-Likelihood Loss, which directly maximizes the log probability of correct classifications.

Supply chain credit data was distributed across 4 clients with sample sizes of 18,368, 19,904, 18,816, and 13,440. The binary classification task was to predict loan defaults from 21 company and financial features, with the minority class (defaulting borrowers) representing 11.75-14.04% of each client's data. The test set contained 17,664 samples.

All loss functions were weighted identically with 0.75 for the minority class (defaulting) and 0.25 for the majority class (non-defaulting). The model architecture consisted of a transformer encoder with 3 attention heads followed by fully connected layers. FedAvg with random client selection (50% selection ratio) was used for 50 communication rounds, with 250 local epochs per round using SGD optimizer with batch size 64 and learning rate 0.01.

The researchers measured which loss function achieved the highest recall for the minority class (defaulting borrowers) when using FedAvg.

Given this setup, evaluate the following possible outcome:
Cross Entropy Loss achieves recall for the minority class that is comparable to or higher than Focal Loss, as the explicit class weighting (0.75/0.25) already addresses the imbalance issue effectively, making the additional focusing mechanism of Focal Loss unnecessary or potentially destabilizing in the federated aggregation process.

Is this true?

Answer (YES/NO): YES